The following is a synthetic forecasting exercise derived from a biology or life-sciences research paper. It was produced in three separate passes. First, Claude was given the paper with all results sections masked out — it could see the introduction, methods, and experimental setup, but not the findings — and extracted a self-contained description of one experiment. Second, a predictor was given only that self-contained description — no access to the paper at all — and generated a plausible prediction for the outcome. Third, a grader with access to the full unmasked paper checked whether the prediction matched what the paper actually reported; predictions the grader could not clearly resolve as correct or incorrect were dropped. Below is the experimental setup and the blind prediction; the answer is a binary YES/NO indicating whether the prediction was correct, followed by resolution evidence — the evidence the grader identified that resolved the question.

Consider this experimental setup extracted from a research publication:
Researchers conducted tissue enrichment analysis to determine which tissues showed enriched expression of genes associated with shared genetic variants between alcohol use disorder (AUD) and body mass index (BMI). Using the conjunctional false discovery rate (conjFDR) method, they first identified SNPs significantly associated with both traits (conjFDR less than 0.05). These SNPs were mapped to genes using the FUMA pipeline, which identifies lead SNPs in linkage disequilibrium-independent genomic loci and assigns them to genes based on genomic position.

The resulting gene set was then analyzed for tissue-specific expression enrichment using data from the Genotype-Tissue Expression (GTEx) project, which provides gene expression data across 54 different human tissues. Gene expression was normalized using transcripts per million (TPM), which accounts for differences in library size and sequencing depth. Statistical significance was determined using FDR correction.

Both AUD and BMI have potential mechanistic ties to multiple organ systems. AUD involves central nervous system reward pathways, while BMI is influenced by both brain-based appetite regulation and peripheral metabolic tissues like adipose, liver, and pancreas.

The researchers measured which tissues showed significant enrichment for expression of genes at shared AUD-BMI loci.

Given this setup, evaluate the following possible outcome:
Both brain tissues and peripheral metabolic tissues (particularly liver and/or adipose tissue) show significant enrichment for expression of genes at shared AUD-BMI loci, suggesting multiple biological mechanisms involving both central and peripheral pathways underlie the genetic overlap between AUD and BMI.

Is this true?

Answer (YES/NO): NO